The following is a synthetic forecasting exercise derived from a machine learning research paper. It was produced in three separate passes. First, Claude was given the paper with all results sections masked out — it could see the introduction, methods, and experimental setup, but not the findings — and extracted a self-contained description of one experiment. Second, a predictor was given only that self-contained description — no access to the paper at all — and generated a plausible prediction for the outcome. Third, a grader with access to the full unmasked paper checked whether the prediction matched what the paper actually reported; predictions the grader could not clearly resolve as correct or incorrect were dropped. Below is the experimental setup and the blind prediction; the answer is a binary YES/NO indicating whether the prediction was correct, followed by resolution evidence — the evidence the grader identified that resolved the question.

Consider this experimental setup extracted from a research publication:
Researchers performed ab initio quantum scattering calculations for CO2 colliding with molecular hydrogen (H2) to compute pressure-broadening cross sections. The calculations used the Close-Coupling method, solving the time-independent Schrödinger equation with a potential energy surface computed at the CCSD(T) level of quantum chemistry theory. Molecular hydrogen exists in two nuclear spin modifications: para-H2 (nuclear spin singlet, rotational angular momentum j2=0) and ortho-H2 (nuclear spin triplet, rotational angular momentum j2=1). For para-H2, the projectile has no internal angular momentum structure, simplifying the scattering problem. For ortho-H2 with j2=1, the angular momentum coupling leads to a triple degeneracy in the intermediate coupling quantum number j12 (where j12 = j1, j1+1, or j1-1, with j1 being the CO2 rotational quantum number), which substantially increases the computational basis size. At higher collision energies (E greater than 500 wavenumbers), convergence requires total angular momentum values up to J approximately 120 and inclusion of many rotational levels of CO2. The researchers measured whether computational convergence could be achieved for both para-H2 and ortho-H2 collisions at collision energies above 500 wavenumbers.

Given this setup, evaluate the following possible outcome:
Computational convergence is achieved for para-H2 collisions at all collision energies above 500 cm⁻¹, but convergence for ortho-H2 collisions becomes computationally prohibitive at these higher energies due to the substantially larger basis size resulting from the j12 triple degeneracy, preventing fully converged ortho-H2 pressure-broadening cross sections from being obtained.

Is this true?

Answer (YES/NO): YES